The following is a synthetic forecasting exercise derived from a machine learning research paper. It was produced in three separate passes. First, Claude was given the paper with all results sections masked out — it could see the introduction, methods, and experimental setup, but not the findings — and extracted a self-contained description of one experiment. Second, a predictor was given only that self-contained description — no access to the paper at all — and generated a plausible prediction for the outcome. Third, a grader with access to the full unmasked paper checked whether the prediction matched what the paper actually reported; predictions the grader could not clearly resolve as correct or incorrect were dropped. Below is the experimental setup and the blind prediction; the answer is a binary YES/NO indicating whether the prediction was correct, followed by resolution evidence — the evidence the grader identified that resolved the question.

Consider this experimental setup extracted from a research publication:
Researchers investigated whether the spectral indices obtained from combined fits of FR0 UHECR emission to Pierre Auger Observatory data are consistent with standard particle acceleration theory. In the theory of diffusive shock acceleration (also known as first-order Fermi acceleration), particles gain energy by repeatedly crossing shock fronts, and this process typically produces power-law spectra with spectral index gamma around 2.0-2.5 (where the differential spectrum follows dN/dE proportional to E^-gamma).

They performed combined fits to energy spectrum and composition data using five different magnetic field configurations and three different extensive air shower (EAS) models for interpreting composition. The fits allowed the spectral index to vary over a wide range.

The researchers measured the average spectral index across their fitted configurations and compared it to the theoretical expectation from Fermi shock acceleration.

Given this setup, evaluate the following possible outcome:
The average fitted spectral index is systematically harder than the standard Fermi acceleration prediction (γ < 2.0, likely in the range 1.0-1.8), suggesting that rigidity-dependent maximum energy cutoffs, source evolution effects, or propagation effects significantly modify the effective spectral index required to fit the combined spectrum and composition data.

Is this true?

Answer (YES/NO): NO